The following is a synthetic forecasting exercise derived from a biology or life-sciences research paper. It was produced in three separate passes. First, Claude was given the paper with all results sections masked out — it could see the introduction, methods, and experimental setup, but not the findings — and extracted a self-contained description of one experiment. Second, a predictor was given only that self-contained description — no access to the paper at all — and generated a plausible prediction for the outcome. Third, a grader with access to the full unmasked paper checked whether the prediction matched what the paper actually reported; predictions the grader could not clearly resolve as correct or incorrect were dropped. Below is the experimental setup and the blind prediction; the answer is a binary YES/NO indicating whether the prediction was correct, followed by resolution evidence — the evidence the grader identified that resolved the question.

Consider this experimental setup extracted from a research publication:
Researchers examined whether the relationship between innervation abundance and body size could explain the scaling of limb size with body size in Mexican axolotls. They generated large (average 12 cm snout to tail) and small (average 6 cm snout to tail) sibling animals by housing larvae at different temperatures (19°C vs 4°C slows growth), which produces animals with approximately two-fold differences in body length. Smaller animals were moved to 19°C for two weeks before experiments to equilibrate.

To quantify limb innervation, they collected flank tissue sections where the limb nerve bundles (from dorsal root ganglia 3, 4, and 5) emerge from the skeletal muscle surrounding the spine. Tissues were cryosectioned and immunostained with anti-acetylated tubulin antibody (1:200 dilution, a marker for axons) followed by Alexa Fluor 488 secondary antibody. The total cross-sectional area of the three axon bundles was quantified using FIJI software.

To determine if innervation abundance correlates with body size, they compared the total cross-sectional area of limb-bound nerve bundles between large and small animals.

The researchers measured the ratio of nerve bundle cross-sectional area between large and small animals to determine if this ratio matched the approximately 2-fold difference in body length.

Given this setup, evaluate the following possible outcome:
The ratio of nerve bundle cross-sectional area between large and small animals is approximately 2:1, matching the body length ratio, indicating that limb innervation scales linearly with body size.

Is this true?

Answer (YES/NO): YES